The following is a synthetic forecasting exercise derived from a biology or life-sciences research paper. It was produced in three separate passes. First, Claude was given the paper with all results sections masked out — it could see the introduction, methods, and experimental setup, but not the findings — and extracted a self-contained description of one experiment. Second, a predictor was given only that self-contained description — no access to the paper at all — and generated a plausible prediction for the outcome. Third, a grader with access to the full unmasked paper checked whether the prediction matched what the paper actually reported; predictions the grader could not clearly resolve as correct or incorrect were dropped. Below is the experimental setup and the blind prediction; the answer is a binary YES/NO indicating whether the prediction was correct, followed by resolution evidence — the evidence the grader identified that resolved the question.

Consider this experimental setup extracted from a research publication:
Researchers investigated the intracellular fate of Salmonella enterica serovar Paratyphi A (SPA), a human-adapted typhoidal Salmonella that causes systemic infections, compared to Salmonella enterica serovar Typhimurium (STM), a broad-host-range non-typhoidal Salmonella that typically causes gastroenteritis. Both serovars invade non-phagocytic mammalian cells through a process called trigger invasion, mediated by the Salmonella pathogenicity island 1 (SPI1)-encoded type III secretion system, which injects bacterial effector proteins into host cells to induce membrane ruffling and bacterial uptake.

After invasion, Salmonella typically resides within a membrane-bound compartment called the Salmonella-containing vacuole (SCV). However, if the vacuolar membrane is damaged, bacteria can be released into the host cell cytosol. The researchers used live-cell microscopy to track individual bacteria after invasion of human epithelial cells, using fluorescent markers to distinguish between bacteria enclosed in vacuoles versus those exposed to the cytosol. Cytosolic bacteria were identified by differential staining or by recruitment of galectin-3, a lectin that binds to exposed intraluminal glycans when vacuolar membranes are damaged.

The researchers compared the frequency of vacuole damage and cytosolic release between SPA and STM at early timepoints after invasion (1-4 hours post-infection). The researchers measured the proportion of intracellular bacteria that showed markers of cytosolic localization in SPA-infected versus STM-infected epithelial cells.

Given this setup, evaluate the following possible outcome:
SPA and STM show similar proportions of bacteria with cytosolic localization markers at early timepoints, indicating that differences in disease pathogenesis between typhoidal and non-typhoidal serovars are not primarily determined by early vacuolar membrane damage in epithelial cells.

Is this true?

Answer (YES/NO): NO